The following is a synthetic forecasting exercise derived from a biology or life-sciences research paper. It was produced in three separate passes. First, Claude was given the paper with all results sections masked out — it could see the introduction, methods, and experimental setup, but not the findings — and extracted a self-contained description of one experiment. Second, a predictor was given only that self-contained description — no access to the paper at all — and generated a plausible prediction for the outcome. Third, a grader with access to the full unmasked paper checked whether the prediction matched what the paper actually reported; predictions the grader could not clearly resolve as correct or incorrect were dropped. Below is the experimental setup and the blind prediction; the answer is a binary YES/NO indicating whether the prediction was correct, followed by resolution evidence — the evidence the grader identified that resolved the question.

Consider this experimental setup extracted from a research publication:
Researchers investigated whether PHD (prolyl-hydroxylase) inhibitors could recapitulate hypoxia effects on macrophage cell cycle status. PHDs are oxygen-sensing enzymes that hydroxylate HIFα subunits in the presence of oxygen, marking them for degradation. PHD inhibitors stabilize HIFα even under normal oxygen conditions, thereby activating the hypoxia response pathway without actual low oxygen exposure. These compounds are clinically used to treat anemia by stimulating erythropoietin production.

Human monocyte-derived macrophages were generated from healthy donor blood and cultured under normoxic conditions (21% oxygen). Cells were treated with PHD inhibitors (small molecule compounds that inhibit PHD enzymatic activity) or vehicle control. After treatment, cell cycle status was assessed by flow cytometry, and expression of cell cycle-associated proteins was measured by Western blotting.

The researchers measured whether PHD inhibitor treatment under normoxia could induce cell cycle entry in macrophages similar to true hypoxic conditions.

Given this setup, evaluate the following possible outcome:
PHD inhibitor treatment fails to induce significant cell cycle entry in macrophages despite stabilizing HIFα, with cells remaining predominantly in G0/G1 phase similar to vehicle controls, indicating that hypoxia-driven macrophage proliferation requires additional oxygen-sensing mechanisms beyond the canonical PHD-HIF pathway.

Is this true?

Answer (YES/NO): NO